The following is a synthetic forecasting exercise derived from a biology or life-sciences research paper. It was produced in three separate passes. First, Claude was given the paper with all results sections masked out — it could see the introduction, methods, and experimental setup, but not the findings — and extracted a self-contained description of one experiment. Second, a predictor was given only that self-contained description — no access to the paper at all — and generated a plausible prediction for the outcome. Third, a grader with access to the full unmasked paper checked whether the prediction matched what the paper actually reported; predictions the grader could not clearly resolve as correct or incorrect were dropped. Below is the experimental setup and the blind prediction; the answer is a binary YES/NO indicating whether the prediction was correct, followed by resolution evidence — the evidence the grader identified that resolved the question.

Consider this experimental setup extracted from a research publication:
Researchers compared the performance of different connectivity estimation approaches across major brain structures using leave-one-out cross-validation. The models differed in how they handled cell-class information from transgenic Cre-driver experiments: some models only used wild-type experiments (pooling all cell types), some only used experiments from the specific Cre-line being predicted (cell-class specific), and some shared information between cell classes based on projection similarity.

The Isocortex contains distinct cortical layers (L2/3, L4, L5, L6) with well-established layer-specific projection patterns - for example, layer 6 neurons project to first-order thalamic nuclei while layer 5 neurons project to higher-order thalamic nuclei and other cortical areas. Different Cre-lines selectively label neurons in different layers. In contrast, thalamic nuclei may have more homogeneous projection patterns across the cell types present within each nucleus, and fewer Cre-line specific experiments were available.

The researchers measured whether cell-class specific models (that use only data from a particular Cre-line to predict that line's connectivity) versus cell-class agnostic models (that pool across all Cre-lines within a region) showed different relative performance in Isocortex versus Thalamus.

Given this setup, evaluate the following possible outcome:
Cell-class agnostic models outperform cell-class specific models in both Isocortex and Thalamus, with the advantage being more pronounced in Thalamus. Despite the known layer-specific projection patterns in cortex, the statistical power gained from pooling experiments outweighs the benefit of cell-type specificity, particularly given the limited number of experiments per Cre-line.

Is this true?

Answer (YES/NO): NO